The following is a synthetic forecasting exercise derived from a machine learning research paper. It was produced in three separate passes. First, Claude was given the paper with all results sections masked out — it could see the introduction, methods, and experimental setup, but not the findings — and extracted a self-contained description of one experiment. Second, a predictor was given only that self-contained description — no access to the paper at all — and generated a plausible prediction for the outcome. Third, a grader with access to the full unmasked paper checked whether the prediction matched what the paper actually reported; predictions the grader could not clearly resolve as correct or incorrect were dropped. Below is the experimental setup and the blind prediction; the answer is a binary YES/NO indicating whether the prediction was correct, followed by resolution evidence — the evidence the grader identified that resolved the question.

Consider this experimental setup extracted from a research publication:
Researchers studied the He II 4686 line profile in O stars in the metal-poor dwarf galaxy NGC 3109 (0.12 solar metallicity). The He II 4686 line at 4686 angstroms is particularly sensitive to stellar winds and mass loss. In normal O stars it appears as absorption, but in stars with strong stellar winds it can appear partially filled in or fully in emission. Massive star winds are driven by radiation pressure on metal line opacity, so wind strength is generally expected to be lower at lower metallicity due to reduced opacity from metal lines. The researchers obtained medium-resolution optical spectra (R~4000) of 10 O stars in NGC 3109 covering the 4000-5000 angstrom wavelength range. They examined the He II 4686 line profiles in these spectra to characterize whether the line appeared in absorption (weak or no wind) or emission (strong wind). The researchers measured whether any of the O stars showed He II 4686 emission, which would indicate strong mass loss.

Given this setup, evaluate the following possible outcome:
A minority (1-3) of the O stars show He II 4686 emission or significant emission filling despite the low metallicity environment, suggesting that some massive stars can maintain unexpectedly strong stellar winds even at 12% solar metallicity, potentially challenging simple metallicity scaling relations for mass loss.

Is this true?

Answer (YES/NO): YES